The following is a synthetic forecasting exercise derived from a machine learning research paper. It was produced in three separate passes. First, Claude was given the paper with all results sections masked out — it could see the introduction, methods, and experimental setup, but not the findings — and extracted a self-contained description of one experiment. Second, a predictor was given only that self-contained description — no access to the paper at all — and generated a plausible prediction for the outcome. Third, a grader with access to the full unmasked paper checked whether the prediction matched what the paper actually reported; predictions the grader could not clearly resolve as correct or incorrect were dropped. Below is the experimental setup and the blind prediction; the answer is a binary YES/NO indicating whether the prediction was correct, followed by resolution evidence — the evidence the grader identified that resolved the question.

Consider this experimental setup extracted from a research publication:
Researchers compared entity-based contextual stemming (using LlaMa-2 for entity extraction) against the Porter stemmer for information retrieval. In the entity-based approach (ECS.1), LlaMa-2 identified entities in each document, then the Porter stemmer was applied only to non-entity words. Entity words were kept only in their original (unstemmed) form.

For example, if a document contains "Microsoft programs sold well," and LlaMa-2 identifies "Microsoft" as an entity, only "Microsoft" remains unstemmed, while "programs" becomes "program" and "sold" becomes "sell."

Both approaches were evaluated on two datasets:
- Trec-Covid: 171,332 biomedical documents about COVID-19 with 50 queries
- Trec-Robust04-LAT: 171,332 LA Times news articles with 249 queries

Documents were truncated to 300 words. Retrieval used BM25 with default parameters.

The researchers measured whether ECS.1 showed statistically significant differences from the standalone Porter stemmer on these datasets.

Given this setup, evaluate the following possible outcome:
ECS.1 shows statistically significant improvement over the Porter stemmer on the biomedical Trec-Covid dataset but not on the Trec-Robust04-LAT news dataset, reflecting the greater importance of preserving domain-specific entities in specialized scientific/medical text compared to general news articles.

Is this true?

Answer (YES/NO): NO